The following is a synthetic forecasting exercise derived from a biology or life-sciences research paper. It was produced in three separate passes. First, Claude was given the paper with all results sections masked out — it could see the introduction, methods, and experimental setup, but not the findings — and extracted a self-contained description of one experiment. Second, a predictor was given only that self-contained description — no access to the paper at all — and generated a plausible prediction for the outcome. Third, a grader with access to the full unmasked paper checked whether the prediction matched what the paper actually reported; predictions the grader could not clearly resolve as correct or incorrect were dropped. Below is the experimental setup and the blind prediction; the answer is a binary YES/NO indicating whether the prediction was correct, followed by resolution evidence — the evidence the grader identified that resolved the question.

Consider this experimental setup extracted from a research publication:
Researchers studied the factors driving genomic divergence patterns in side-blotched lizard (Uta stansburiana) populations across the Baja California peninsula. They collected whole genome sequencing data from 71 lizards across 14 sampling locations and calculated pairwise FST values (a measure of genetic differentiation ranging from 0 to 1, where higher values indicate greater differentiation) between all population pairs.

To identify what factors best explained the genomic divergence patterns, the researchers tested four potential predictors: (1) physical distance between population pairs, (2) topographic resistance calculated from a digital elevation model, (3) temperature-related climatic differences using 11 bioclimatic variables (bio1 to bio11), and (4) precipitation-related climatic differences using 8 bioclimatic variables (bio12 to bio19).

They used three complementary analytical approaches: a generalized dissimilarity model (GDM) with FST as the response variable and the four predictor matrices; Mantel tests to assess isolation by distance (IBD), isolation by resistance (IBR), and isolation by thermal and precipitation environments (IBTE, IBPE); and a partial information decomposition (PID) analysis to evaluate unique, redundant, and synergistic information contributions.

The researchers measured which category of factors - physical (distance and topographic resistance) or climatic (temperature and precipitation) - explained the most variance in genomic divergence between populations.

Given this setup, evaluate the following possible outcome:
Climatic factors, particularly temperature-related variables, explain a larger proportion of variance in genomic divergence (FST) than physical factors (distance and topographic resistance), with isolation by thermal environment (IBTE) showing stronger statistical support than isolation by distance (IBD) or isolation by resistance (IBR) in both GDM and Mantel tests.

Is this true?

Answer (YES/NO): NO